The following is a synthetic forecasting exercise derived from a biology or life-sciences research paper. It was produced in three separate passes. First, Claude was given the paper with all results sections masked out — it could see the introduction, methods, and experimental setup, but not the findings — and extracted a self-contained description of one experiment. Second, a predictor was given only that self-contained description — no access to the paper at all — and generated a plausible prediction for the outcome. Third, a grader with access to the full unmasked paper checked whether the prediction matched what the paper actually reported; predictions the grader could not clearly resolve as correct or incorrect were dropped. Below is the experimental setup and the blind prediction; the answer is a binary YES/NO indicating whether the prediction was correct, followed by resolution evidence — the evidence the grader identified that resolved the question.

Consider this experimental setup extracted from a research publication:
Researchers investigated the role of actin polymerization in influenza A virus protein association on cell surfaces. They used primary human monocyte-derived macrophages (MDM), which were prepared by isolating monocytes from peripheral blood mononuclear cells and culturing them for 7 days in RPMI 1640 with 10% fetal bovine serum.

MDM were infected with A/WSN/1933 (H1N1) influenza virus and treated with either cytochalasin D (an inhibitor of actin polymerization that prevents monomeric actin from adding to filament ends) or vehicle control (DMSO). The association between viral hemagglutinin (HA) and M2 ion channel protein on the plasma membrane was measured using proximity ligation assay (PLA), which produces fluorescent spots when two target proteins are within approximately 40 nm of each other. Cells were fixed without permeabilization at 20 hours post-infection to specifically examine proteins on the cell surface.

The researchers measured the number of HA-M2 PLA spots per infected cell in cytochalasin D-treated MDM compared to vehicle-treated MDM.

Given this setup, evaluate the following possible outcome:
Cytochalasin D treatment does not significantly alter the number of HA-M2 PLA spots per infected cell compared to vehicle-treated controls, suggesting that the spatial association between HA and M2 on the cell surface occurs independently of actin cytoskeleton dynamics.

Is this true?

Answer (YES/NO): NO